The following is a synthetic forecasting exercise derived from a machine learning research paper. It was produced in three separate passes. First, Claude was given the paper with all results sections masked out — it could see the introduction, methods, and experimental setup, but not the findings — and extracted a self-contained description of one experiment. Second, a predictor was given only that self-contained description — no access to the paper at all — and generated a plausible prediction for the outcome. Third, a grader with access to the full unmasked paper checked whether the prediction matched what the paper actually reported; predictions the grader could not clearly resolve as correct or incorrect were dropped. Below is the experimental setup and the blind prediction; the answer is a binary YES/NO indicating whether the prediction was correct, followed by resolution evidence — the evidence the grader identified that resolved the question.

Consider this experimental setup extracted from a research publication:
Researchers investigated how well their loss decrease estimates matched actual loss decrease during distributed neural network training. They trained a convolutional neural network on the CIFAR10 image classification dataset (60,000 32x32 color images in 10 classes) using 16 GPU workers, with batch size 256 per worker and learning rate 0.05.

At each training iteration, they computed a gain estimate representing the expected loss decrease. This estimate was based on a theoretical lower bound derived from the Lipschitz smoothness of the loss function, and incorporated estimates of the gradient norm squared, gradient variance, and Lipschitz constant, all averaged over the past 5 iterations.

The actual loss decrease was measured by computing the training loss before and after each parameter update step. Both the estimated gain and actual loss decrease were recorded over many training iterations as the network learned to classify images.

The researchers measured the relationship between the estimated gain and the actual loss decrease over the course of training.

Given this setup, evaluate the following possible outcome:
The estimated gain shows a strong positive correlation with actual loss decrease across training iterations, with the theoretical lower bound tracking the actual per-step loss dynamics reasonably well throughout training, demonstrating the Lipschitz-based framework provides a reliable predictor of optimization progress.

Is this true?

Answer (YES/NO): YES